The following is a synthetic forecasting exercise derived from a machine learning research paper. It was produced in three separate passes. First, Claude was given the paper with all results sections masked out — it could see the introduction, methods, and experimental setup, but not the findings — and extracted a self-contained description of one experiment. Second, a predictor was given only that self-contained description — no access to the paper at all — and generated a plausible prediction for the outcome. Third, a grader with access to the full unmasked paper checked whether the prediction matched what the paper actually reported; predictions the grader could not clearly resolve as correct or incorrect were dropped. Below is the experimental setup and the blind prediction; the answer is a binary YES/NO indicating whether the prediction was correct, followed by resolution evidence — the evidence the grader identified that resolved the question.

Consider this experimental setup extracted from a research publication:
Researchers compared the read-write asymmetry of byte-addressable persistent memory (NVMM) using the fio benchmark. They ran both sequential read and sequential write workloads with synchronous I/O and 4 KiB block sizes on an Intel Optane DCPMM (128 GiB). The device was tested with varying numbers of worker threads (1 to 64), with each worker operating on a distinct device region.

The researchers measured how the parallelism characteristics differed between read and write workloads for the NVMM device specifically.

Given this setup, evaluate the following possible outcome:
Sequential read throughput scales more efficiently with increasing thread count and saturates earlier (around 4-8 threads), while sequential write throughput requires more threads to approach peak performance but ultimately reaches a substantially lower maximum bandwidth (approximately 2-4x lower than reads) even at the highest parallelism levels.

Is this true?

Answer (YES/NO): NO